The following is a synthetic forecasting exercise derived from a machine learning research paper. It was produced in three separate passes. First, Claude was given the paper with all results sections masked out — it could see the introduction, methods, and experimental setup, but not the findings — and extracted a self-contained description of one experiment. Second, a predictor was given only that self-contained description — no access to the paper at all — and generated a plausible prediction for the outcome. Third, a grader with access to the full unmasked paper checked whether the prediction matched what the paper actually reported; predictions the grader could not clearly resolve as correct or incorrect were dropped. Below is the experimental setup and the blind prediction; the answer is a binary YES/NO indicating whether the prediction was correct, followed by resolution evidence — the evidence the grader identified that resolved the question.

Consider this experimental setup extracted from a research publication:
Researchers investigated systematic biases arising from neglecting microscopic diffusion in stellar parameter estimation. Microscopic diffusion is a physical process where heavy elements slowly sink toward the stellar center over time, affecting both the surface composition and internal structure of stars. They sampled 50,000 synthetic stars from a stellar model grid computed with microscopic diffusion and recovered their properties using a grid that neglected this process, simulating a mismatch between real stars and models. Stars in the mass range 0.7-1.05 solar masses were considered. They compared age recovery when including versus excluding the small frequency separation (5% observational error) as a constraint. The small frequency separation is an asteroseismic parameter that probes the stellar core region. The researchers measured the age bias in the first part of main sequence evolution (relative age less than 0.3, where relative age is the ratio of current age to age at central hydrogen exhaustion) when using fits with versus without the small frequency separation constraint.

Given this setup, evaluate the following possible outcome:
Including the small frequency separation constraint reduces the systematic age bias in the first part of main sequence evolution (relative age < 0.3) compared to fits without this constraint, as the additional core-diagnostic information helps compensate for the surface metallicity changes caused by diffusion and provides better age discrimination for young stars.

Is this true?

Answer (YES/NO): YES